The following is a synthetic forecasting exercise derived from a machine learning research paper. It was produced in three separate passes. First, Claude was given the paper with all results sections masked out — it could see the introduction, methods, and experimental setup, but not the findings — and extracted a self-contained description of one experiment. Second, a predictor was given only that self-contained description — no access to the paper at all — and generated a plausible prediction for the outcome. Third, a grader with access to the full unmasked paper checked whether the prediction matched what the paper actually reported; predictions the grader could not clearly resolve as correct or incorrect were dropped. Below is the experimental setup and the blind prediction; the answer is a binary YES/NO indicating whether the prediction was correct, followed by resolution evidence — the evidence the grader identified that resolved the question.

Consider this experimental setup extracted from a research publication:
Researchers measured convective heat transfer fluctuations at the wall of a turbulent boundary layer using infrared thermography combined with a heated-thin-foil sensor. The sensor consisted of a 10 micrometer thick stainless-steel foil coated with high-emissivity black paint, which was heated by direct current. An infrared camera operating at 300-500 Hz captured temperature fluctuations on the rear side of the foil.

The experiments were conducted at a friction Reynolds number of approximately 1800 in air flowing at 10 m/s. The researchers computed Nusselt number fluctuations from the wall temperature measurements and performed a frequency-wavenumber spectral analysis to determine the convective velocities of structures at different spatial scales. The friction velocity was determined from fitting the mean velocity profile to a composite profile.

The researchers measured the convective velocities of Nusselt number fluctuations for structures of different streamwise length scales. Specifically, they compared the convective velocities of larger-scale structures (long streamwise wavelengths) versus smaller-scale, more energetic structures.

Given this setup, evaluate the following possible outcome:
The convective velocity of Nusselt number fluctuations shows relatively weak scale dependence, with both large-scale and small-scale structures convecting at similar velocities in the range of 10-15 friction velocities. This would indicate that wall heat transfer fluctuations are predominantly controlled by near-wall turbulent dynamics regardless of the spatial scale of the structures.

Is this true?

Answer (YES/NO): NO